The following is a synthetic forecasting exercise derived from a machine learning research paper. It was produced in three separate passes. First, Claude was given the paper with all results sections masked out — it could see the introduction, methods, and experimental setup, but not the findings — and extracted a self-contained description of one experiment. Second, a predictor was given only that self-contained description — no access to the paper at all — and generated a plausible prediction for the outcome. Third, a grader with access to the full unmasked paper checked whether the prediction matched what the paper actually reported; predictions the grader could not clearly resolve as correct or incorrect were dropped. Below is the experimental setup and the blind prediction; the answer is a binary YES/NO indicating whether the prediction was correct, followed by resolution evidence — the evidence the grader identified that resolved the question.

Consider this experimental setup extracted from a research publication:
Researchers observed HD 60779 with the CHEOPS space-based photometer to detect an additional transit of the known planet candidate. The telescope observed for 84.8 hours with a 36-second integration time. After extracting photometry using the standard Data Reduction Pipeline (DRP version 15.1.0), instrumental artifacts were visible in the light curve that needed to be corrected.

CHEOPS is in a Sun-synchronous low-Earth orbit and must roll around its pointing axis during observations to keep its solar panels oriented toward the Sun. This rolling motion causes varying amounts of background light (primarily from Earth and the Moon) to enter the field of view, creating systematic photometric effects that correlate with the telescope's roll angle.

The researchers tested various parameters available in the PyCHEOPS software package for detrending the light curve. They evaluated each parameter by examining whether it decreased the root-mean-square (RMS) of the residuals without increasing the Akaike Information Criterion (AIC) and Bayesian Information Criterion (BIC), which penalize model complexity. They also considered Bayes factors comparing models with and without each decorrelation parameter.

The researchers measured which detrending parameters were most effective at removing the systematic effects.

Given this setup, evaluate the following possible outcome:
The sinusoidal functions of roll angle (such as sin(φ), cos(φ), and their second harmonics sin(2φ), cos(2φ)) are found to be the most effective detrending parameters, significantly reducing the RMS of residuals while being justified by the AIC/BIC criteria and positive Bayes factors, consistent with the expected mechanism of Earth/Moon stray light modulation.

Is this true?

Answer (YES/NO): YES